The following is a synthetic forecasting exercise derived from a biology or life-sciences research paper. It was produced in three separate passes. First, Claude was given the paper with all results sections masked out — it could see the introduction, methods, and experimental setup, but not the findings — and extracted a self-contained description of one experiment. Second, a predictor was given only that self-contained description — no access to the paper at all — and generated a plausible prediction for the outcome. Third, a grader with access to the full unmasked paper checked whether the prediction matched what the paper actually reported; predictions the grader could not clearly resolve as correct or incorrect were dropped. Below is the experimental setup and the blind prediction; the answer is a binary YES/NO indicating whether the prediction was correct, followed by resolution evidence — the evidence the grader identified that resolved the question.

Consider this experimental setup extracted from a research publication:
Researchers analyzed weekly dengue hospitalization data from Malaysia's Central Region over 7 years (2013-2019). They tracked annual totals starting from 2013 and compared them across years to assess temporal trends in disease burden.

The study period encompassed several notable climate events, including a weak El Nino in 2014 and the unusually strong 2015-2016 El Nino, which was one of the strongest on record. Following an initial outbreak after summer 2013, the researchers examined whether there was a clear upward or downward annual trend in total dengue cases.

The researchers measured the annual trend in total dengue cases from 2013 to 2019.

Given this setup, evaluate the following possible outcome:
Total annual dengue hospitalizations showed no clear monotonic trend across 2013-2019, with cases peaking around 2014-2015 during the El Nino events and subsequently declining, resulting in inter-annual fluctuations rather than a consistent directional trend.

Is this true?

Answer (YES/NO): NO